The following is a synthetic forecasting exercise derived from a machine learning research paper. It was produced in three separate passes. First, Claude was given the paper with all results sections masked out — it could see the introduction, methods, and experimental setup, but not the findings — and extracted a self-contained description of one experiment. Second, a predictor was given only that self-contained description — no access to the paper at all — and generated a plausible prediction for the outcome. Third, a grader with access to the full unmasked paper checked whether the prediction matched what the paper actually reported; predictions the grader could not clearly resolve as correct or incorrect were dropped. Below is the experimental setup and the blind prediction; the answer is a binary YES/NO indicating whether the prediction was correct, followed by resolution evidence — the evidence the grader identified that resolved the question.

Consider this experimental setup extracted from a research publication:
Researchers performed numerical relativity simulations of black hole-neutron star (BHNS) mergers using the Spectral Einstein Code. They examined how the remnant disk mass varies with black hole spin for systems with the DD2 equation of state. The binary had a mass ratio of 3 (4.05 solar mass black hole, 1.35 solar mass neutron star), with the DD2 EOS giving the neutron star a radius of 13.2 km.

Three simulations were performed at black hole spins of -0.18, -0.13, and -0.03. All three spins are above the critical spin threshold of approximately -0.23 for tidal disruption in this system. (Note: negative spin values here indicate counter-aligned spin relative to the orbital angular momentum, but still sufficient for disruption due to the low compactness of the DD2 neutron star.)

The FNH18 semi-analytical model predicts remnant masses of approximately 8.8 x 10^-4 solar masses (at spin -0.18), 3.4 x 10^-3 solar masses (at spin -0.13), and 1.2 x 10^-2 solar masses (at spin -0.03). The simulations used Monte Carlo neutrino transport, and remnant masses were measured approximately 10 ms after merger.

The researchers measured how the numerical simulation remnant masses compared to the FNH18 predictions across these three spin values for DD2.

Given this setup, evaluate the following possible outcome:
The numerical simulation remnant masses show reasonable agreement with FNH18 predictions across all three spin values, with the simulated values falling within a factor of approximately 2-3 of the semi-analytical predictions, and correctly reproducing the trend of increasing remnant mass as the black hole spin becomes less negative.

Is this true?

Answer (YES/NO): NO